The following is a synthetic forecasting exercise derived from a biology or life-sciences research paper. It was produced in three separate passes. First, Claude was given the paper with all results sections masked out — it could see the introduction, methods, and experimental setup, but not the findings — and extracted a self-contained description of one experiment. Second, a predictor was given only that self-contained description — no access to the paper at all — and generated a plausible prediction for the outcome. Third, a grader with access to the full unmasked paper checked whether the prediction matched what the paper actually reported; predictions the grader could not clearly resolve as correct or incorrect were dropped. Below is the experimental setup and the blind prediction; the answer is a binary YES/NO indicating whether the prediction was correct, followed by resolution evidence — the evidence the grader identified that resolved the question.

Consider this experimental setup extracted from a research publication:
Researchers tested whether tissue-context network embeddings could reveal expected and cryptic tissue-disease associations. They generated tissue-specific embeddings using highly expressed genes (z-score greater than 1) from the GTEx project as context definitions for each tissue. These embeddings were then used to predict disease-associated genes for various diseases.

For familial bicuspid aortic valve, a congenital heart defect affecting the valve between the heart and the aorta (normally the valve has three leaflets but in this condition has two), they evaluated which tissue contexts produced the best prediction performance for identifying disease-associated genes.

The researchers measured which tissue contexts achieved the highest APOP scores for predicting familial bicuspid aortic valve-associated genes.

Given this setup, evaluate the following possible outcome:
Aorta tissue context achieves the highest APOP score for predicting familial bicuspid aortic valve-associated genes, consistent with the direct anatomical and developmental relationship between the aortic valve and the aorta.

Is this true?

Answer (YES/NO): NO